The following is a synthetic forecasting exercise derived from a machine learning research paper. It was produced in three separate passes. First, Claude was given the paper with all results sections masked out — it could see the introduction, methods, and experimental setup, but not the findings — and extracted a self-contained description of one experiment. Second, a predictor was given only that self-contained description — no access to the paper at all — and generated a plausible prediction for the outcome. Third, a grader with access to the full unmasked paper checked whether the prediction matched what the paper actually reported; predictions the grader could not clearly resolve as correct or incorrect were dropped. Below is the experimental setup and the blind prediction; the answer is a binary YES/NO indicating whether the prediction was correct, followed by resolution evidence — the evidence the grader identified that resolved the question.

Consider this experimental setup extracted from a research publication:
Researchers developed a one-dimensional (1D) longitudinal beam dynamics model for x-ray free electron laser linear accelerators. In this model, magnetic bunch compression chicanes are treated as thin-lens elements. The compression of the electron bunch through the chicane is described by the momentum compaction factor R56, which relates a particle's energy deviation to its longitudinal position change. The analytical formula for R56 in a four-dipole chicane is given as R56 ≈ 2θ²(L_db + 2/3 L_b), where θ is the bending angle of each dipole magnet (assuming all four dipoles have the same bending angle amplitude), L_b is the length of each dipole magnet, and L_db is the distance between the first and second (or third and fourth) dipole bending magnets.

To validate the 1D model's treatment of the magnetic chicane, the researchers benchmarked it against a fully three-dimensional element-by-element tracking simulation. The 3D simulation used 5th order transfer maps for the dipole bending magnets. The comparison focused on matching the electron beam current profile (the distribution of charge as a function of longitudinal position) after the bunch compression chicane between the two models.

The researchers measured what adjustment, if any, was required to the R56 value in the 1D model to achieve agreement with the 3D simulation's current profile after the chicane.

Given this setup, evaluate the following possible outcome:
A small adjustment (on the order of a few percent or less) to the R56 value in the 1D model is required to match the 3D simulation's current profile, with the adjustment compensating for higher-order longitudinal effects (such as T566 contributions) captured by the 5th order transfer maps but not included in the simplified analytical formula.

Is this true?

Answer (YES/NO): NO